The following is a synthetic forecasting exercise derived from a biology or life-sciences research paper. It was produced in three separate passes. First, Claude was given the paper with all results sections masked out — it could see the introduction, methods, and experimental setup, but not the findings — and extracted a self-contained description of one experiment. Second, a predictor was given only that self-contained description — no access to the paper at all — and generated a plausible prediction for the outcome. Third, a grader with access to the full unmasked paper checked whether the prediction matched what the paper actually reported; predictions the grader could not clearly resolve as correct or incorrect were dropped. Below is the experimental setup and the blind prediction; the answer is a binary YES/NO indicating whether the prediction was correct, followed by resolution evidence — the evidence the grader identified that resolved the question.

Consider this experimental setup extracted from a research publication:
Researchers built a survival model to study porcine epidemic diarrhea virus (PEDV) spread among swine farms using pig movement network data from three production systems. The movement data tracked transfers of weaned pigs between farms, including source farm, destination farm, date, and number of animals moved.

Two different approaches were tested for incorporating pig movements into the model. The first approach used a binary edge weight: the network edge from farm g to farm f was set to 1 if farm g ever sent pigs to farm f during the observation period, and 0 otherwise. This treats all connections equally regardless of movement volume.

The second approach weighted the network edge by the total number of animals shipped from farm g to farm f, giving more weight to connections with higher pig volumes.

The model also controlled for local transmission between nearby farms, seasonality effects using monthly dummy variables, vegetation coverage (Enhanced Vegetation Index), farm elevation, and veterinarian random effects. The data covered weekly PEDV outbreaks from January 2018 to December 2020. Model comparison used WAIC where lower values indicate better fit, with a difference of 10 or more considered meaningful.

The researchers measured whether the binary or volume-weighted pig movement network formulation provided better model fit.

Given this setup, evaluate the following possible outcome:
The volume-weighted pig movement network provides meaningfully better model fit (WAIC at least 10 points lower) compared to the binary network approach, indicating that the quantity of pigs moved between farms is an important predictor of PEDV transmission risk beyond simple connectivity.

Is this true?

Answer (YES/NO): NO